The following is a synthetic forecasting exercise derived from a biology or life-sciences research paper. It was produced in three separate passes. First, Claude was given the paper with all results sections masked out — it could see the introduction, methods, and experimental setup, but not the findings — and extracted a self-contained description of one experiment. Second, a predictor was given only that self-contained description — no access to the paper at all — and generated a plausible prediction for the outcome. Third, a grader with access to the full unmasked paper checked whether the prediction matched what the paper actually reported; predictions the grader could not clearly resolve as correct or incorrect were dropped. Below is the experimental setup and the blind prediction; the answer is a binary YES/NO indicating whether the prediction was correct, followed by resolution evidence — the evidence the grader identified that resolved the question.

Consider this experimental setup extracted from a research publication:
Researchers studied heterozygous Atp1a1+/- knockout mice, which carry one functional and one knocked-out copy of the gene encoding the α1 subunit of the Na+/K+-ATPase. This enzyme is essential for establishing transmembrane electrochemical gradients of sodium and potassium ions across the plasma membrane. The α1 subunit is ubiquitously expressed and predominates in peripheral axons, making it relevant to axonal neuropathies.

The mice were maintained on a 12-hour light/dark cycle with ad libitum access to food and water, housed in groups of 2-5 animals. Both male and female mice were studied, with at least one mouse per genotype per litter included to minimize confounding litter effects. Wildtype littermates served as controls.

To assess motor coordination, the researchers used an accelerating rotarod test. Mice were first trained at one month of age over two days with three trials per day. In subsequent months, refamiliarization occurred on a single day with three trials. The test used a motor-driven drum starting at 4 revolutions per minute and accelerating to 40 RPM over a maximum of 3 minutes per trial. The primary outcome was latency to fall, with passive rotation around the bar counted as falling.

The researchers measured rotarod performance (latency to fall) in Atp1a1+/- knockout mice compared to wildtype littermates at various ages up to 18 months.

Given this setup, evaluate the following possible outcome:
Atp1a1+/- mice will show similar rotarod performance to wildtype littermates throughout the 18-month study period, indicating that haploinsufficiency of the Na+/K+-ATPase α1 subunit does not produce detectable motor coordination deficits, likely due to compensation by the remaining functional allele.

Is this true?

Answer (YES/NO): NO